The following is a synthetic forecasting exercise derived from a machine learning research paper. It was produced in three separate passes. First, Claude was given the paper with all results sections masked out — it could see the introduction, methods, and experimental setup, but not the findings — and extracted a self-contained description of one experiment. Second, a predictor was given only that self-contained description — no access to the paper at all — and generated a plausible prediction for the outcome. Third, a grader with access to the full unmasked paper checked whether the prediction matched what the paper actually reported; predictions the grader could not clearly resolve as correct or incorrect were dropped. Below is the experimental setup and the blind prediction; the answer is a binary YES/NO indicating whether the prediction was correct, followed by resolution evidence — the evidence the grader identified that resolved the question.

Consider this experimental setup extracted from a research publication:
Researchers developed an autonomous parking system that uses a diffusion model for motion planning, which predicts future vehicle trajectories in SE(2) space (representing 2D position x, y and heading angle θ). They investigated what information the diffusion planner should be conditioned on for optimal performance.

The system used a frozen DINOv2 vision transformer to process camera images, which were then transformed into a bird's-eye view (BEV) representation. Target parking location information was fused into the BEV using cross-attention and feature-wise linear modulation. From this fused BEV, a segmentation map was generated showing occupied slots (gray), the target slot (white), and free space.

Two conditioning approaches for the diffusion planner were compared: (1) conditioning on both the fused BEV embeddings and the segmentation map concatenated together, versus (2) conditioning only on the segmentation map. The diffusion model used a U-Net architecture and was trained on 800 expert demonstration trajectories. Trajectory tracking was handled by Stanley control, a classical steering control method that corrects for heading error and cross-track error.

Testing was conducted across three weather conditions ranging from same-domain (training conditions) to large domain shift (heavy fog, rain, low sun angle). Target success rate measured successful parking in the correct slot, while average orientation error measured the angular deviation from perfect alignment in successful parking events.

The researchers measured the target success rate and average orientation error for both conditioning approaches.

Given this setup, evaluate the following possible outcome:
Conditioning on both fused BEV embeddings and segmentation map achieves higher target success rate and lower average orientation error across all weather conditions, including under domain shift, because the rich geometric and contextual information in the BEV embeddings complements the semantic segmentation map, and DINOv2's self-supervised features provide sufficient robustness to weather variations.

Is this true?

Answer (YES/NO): NO